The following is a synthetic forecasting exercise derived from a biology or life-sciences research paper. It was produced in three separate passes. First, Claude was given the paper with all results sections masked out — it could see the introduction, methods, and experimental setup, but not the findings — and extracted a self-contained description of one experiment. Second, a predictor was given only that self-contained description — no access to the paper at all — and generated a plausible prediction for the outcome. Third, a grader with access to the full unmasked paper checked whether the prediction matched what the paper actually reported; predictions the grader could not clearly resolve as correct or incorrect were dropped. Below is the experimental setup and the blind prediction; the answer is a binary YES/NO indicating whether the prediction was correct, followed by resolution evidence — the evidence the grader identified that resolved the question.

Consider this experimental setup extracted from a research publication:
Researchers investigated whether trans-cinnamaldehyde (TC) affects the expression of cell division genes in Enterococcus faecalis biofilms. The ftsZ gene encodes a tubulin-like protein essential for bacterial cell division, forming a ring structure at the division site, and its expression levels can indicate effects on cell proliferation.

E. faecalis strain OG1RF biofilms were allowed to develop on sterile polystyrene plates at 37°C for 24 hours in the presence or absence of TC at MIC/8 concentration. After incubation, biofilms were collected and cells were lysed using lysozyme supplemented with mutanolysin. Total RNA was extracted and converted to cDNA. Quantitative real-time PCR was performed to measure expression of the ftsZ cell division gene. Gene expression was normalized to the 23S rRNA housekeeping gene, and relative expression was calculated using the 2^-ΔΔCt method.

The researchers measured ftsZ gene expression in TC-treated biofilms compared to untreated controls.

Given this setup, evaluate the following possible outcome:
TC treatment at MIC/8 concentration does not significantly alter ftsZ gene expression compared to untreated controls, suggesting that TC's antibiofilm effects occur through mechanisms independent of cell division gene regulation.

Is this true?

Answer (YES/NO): YES